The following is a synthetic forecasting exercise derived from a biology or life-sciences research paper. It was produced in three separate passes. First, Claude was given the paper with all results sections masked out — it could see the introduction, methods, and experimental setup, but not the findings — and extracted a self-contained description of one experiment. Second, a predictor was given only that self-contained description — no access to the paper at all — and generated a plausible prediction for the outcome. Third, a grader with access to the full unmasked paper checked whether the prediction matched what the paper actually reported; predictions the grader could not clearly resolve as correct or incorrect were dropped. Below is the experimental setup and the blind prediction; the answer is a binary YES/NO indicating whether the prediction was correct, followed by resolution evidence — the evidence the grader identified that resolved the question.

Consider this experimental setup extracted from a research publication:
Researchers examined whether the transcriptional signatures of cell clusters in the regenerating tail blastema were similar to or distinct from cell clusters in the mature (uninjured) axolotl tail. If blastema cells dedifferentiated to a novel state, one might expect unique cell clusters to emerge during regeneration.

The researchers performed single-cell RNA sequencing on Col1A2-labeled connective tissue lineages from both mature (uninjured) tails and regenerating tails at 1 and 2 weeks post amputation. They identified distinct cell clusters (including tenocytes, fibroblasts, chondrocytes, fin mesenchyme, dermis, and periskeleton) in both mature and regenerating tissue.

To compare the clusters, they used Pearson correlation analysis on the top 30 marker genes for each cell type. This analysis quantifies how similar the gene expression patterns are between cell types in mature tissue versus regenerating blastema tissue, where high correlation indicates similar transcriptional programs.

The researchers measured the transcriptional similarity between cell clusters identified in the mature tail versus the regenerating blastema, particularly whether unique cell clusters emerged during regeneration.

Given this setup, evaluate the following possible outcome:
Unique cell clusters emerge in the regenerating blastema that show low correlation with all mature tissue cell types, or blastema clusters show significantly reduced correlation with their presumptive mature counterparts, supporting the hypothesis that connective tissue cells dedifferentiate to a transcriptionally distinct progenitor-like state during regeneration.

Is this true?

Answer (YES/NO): NO